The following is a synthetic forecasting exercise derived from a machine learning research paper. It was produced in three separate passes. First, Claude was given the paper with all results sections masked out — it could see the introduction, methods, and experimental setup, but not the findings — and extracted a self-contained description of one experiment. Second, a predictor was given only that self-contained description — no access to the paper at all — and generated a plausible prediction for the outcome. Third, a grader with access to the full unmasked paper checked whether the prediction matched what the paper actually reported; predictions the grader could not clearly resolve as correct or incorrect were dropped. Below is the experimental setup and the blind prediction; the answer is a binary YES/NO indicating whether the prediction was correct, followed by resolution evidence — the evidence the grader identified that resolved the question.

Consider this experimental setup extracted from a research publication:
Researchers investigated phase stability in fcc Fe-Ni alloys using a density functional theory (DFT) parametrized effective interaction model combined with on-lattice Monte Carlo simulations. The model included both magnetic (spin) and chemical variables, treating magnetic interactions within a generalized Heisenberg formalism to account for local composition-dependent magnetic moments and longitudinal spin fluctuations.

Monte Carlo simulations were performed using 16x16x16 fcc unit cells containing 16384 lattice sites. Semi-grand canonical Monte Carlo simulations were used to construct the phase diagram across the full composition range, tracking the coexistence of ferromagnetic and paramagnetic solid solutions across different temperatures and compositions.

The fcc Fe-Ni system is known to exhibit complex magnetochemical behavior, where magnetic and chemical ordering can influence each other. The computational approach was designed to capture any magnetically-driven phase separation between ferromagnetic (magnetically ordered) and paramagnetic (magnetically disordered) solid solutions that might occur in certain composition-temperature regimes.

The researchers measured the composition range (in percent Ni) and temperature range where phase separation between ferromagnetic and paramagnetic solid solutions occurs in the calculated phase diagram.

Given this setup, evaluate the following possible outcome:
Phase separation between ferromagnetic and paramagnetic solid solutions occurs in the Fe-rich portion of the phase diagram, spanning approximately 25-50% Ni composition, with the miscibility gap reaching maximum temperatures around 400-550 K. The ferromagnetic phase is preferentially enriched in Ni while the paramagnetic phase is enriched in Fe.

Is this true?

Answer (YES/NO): NO